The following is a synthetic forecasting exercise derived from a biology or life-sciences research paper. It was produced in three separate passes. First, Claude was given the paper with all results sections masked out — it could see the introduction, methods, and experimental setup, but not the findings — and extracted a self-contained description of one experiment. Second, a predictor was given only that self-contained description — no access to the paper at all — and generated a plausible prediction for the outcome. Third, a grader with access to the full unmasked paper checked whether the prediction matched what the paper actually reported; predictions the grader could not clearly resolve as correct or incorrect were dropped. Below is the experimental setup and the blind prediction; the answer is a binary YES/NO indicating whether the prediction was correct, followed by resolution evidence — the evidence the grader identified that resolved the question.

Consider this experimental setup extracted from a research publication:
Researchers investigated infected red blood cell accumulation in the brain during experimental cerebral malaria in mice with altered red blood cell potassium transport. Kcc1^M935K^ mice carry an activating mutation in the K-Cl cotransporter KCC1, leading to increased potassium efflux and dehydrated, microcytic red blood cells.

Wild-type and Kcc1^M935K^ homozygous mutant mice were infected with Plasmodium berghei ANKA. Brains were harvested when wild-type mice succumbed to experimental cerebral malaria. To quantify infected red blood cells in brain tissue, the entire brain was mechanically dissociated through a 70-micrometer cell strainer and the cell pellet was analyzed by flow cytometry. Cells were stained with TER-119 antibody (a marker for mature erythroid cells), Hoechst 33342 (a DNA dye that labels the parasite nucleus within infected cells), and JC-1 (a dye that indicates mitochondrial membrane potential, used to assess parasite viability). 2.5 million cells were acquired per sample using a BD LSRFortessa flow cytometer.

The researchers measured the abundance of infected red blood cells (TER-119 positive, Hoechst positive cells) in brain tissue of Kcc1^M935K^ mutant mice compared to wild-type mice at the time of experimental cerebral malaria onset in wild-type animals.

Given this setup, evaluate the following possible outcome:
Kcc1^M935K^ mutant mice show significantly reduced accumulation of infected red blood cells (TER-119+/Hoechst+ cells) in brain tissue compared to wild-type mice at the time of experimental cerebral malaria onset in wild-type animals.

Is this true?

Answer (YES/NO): NO